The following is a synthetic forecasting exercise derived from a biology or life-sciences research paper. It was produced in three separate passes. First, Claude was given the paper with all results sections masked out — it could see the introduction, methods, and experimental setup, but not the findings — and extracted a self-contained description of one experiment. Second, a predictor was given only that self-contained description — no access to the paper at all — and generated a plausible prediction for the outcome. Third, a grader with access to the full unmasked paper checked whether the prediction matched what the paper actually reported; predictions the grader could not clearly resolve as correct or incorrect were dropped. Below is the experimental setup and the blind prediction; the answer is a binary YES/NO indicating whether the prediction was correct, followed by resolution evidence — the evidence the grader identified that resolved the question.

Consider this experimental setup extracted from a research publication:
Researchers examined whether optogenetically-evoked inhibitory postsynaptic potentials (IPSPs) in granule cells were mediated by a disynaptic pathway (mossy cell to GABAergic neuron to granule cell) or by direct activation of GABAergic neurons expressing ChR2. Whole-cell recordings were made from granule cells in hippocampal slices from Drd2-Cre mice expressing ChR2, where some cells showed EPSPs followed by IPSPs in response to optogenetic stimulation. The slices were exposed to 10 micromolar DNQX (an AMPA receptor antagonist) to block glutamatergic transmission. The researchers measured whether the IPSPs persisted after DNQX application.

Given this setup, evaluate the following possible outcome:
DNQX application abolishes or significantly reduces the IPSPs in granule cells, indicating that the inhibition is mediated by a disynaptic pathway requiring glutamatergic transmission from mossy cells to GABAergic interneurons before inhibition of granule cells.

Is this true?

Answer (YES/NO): NO